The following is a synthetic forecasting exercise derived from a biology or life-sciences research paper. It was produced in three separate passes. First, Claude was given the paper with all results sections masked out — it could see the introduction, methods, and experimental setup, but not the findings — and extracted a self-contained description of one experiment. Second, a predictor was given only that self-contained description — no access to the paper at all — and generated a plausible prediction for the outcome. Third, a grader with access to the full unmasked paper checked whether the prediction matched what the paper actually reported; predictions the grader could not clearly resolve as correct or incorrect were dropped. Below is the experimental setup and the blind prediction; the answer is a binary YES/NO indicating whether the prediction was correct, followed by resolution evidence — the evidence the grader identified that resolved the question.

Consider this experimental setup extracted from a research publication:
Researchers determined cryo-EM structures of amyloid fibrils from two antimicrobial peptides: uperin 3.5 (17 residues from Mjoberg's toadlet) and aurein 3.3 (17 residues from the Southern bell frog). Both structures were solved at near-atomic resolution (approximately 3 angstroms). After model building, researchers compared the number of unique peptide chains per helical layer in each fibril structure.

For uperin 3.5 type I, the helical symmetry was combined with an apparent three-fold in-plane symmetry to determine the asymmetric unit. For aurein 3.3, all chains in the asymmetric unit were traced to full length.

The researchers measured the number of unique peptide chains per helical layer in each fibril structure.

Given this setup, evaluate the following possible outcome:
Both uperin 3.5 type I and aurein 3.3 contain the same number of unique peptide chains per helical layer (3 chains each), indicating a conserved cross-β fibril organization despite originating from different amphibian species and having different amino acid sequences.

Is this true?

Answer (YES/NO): NO